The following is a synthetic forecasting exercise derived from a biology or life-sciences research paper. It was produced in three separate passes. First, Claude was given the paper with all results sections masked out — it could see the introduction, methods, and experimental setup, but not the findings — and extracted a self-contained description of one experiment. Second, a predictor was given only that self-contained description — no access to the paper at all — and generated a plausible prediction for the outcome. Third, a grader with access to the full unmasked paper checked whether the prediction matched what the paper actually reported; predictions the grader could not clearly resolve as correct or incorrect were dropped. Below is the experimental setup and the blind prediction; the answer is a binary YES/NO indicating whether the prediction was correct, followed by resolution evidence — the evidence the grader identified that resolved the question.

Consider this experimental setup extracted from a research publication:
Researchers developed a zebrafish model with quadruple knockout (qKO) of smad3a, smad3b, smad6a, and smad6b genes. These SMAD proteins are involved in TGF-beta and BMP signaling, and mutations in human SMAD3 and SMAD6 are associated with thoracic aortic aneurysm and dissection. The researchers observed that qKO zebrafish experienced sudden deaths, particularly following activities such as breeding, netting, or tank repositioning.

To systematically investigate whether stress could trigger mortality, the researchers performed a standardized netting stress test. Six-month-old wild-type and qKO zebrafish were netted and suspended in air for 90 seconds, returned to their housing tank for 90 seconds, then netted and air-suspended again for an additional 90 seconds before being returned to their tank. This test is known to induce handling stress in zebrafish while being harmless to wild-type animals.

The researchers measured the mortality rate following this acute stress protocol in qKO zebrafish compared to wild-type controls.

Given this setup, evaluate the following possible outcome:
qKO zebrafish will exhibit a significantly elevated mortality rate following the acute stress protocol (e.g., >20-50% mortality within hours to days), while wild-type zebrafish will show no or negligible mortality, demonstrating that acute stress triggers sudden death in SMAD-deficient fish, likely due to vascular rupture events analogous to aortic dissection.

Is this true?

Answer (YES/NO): YES